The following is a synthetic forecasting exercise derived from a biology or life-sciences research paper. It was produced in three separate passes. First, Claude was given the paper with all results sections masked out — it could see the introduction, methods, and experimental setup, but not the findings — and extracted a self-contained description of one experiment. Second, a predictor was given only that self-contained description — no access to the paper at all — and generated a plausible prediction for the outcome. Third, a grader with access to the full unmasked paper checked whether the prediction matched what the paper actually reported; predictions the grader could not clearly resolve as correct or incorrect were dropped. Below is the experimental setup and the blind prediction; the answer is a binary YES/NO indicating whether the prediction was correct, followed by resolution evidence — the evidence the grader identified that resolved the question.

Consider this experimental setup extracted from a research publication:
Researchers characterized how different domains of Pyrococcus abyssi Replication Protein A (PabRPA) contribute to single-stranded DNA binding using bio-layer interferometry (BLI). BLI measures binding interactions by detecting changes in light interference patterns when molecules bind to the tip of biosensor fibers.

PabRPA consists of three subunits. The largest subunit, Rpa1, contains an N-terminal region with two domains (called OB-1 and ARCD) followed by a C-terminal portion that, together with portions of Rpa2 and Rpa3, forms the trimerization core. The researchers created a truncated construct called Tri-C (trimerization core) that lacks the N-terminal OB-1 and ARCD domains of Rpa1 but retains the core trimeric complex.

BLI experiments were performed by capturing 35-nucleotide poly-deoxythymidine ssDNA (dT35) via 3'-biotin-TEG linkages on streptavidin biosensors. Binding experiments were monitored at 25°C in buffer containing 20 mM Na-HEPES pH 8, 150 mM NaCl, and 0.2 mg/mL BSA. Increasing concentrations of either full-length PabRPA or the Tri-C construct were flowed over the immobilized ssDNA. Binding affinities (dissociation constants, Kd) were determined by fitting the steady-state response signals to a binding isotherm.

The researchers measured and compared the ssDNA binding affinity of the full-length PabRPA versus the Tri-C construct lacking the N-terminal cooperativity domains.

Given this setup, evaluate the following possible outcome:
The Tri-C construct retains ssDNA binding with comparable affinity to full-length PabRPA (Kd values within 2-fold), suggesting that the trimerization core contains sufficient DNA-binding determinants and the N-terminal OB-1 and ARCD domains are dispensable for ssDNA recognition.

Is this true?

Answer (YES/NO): NO